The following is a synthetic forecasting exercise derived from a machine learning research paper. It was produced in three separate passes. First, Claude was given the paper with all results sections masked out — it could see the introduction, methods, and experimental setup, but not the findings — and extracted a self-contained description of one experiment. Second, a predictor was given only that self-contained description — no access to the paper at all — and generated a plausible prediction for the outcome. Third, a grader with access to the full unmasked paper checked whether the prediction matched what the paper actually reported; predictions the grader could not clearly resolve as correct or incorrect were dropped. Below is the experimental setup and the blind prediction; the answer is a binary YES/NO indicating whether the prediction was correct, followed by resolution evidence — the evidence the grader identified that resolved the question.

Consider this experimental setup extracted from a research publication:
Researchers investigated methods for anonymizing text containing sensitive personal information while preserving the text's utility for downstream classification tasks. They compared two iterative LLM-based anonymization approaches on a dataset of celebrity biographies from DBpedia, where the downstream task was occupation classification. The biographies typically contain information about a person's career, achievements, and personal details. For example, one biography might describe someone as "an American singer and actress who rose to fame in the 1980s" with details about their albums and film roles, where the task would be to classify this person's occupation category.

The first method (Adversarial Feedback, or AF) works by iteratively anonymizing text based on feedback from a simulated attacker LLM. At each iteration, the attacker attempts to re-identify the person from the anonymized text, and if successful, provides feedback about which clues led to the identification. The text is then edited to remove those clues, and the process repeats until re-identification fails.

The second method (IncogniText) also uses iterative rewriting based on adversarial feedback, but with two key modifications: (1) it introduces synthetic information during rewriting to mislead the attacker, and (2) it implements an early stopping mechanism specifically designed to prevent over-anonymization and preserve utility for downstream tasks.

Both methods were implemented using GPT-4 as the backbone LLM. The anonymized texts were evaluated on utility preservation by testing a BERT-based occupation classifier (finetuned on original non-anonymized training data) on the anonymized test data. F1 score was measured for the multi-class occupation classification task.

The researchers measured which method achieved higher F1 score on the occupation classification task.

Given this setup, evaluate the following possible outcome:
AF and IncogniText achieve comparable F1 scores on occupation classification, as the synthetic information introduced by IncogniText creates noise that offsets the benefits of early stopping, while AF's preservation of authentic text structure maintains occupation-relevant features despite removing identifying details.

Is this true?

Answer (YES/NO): NO